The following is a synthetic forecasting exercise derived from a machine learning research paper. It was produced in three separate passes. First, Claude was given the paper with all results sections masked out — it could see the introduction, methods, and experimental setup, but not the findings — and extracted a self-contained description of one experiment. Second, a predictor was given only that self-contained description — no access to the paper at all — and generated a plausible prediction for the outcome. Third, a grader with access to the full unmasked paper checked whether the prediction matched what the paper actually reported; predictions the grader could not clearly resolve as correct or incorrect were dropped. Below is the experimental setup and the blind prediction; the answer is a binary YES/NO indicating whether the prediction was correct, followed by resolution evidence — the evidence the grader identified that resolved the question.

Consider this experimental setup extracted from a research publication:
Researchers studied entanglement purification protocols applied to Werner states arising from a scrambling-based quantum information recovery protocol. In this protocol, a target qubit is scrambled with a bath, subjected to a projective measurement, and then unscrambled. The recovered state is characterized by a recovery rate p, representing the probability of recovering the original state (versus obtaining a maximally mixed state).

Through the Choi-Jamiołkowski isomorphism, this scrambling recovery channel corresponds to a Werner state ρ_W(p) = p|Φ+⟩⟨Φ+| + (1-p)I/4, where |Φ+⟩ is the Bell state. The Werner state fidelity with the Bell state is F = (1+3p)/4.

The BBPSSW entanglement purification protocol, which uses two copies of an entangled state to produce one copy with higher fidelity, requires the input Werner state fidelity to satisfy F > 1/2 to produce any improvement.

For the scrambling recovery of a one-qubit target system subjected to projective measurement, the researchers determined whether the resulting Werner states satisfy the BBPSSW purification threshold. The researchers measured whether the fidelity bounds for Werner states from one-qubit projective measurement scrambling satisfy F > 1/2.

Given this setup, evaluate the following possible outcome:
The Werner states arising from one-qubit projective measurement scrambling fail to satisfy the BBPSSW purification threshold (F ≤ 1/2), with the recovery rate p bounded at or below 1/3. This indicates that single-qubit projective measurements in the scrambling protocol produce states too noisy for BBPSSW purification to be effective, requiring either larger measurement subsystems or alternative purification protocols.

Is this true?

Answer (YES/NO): NO